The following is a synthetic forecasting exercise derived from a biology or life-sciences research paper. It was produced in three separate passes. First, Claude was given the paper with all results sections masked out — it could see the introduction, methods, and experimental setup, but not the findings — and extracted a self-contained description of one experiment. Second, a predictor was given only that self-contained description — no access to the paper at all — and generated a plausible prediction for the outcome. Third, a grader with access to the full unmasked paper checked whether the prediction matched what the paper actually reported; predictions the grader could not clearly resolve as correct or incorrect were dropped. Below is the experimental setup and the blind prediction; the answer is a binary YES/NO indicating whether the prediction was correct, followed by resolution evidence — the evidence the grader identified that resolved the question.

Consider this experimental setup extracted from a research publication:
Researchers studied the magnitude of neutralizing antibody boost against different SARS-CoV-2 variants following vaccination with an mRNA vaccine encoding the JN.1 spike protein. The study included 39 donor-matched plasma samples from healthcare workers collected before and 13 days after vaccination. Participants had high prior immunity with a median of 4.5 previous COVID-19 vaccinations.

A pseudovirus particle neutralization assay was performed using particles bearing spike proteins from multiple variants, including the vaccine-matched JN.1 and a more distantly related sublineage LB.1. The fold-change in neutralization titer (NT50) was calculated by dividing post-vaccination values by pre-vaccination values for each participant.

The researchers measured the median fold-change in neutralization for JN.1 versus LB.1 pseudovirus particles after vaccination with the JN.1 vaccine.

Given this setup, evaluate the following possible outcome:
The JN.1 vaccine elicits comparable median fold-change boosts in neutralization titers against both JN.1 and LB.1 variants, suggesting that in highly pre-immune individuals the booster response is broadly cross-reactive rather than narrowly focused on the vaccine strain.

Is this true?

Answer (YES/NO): NO